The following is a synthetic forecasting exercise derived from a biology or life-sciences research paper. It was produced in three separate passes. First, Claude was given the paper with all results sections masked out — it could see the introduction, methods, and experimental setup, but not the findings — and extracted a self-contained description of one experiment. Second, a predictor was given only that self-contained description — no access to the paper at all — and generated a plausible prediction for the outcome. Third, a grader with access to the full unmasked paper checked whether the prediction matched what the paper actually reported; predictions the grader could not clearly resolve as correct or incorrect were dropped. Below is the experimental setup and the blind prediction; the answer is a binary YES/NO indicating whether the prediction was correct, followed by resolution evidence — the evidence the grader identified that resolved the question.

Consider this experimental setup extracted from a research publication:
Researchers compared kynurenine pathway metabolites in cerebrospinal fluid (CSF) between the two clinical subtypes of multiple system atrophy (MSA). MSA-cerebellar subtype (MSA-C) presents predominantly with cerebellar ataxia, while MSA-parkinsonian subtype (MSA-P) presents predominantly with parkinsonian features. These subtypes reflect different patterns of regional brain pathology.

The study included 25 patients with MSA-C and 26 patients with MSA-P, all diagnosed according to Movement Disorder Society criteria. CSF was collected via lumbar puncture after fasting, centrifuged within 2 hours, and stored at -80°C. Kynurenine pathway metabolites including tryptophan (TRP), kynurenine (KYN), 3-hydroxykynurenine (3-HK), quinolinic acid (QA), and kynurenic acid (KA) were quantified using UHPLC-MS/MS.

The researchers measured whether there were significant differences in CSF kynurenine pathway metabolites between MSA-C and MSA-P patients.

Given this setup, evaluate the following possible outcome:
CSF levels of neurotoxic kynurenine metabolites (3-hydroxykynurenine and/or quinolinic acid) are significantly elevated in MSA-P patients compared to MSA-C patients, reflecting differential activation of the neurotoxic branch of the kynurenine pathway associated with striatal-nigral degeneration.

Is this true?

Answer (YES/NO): NO